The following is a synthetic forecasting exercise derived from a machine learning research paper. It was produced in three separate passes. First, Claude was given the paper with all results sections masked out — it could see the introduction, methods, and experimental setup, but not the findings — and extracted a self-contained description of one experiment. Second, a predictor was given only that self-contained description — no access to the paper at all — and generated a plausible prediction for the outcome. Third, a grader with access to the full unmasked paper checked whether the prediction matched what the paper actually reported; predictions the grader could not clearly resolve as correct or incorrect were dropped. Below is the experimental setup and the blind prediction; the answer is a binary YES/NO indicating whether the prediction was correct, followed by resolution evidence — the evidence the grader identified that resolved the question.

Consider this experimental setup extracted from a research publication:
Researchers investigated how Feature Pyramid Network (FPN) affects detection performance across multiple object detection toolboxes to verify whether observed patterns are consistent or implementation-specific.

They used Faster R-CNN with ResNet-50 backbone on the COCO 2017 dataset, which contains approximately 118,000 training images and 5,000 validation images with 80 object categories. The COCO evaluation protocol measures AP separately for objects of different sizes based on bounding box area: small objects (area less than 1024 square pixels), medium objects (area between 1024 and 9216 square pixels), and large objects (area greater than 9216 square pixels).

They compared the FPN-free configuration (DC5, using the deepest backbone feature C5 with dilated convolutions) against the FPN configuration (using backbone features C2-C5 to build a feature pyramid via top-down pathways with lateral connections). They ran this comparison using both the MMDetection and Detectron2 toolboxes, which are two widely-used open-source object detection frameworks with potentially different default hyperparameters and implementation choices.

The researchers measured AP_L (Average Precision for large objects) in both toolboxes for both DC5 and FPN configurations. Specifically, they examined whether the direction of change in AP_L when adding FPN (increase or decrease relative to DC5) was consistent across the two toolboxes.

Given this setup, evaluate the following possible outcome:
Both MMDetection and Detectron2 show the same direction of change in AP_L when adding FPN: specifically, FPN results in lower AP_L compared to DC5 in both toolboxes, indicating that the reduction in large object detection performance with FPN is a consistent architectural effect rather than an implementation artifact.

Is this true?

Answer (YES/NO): YES